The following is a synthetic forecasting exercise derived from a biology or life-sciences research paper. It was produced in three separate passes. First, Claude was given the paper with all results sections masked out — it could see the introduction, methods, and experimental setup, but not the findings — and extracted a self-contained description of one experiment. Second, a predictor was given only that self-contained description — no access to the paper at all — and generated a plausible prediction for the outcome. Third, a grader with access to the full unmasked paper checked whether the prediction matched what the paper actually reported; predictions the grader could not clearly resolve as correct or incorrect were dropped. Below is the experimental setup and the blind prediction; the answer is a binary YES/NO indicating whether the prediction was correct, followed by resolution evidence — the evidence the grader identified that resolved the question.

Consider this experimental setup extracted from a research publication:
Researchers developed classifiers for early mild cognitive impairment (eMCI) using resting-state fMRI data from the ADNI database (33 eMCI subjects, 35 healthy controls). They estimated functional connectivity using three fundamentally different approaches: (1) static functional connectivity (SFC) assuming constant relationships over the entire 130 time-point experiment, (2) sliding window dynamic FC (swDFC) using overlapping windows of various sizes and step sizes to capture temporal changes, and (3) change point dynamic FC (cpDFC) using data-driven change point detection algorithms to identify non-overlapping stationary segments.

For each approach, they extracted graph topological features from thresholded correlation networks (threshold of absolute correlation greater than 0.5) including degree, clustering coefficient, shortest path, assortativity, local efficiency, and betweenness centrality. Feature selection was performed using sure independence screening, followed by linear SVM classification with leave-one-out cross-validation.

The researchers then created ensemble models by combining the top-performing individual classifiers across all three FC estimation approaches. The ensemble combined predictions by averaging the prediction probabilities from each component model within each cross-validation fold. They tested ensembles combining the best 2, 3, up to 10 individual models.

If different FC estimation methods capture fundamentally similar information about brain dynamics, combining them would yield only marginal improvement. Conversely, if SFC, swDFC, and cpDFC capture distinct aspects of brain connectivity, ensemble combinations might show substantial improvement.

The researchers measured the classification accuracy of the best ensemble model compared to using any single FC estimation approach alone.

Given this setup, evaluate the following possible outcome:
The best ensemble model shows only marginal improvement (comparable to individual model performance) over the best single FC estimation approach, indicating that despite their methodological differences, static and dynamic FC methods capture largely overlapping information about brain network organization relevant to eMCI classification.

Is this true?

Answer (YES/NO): NO